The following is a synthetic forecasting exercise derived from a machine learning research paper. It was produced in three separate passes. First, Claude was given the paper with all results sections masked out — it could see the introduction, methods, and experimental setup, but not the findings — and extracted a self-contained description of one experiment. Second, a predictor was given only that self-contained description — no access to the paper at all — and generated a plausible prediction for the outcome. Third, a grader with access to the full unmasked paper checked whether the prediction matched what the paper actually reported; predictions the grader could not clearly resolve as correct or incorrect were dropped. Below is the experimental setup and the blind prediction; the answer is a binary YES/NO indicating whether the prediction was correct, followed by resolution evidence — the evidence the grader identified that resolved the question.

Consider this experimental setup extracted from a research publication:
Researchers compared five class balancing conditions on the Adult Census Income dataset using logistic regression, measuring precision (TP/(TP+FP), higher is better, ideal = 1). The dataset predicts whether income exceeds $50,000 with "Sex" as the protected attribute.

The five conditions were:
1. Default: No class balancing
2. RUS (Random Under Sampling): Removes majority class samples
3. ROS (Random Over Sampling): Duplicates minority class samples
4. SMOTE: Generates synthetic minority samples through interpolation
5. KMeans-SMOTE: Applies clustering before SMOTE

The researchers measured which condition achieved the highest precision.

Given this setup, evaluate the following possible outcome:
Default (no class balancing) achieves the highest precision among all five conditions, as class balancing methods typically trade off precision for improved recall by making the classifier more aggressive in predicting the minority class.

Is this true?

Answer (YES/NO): YES